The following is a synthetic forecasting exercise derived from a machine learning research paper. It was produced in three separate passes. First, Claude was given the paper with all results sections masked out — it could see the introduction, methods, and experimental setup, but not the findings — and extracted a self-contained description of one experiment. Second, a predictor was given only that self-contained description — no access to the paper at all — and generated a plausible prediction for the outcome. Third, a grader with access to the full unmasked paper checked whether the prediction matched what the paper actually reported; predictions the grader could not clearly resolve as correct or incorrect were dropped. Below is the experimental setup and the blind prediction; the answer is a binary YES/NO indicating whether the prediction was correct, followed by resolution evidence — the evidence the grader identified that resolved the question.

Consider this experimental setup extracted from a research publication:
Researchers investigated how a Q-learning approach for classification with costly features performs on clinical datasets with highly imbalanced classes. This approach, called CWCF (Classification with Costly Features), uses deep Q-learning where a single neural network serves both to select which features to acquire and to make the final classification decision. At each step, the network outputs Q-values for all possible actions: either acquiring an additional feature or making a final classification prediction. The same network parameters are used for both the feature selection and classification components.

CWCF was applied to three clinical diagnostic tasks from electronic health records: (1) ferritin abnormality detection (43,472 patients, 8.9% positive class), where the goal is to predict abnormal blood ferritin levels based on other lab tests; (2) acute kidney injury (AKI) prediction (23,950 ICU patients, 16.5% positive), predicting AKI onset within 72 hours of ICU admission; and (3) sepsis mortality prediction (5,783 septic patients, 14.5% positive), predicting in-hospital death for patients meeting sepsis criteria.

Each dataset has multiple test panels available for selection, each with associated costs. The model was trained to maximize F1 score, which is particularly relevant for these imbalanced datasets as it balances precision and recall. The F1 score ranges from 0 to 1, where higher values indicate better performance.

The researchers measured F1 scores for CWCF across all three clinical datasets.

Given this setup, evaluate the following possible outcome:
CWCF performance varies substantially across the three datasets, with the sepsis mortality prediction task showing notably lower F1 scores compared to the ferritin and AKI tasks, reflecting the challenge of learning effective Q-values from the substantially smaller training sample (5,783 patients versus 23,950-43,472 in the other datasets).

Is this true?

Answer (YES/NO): NO